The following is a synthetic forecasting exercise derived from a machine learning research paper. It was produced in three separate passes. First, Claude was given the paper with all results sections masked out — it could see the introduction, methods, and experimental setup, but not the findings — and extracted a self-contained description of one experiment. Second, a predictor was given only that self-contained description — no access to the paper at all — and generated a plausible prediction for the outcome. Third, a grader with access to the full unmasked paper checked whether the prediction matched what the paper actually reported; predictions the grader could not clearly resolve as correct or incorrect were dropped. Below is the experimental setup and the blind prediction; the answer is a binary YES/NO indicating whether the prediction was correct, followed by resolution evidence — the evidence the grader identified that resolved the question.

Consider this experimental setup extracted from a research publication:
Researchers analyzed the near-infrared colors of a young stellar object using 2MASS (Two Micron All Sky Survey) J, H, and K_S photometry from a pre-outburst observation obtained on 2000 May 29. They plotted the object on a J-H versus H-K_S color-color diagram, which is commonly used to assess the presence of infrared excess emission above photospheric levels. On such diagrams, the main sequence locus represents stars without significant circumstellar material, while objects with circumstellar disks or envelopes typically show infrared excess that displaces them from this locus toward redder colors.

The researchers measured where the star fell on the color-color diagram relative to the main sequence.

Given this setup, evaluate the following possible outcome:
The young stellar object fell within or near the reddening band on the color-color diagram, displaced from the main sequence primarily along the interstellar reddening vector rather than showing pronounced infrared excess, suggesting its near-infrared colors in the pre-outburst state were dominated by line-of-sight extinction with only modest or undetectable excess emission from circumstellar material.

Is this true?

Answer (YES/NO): YES